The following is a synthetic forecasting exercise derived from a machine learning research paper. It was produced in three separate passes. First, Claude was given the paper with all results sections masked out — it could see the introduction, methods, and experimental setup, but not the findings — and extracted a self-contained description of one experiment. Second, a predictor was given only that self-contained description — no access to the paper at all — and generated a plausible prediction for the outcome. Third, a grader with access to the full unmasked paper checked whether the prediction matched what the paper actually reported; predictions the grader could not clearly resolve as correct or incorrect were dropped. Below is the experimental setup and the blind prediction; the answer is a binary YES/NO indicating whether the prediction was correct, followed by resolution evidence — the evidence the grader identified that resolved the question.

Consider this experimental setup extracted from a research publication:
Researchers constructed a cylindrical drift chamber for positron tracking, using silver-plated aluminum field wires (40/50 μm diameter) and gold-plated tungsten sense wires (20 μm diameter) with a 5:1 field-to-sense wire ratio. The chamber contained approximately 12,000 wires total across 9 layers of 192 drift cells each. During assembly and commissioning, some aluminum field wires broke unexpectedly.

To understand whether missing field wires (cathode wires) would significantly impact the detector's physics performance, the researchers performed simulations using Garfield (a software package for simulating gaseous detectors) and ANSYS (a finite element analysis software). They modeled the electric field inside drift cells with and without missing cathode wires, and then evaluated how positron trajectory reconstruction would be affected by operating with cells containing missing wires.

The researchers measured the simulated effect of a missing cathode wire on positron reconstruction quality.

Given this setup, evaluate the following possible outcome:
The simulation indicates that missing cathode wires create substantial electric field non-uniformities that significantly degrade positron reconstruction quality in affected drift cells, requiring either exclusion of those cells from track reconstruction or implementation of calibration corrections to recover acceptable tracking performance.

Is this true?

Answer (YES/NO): NO